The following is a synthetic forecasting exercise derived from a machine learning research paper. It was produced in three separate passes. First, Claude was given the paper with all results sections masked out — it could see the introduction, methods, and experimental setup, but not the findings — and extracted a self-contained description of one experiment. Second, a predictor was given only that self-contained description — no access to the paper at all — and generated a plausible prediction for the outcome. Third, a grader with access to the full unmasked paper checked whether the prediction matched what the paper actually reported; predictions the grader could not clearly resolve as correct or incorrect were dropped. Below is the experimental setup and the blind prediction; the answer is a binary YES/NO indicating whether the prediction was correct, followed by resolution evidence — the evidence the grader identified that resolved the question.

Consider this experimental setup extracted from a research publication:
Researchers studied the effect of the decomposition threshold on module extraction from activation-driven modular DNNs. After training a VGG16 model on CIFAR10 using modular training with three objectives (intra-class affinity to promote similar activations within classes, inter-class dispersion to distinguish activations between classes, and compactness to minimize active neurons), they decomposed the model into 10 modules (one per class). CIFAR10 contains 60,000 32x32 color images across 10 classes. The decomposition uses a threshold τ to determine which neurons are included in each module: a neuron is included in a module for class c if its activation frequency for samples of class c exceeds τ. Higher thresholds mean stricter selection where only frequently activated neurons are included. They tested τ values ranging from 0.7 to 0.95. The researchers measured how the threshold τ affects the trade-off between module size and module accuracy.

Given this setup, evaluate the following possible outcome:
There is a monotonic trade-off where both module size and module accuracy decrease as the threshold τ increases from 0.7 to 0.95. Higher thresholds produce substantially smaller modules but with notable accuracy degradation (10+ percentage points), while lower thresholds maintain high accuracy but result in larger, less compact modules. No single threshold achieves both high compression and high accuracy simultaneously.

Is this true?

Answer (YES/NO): NO